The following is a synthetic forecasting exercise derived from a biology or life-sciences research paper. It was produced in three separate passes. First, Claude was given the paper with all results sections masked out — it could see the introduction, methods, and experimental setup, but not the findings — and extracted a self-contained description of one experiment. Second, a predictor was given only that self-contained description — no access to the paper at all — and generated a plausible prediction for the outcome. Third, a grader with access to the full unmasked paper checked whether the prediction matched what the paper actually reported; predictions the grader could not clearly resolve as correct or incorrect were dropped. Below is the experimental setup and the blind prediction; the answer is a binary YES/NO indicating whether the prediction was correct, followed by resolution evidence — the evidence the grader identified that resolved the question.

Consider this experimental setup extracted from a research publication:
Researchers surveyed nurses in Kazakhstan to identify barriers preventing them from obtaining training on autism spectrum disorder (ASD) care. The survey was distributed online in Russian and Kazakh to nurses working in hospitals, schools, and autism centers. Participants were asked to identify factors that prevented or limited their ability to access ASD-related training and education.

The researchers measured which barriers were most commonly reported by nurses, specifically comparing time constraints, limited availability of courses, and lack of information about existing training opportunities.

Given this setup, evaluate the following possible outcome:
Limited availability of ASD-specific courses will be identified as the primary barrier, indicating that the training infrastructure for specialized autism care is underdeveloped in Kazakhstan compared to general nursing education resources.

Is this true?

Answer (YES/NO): NO